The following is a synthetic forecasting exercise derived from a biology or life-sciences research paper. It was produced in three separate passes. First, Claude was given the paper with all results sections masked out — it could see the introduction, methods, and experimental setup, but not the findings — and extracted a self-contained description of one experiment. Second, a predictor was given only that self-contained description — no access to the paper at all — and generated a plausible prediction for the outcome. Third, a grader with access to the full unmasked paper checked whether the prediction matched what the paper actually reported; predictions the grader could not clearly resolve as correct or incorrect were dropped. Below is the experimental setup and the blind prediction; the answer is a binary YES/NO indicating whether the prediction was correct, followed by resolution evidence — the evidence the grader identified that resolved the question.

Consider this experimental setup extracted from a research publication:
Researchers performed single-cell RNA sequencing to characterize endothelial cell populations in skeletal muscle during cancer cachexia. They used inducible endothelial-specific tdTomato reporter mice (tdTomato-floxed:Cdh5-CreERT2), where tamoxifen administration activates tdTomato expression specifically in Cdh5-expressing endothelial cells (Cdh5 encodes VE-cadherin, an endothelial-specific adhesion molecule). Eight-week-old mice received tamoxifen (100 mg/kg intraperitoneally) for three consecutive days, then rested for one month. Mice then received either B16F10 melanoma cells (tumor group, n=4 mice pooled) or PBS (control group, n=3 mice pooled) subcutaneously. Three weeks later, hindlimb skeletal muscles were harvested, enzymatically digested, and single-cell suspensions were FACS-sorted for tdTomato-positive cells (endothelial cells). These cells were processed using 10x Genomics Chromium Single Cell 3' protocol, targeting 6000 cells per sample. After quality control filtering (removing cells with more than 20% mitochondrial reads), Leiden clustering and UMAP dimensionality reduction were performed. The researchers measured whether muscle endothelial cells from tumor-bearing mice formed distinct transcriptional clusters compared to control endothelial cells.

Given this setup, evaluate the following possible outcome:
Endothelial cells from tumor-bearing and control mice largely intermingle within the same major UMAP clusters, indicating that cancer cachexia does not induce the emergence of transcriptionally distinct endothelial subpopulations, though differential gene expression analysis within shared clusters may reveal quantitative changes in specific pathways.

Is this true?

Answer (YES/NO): NO